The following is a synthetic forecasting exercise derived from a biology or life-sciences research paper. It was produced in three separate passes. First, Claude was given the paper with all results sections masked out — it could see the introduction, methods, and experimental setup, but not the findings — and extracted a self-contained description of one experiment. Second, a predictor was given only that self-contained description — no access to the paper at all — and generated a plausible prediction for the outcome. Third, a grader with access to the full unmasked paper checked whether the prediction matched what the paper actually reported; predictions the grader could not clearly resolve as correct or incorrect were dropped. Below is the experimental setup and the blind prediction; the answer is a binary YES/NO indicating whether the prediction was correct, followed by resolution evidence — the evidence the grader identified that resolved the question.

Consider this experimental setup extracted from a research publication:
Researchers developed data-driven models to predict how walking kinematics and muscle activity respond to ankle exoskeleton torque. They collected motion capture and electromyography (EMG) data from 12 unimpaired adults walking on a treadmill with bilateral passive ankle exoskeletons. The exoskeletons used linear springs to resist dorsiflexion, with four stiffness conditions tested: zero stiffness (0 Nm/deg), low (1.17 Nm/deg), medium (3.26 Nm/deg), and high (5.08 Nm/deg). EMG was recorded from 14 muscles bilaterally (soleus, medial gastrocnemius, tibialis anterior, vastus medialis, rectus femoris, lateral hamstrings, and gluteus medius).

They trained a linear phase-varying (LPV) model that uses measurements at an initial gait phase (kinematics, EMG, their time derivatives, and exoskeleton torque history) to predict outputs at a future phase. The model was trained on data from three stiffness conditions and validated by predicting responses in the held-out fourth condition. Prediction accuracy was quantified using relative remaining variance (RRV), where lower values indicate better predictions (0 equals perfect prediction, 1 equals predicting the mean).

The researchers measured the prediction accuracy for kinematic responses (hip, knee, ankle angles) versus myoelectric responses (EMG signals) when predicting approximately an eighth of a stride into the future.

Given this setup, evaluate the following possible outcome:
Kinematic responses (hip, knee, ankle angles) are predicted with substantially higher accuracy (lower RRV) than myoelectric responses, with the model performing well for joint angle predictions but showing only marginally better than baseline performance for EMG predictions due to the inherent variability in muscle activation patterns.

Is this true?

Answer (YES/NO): YES